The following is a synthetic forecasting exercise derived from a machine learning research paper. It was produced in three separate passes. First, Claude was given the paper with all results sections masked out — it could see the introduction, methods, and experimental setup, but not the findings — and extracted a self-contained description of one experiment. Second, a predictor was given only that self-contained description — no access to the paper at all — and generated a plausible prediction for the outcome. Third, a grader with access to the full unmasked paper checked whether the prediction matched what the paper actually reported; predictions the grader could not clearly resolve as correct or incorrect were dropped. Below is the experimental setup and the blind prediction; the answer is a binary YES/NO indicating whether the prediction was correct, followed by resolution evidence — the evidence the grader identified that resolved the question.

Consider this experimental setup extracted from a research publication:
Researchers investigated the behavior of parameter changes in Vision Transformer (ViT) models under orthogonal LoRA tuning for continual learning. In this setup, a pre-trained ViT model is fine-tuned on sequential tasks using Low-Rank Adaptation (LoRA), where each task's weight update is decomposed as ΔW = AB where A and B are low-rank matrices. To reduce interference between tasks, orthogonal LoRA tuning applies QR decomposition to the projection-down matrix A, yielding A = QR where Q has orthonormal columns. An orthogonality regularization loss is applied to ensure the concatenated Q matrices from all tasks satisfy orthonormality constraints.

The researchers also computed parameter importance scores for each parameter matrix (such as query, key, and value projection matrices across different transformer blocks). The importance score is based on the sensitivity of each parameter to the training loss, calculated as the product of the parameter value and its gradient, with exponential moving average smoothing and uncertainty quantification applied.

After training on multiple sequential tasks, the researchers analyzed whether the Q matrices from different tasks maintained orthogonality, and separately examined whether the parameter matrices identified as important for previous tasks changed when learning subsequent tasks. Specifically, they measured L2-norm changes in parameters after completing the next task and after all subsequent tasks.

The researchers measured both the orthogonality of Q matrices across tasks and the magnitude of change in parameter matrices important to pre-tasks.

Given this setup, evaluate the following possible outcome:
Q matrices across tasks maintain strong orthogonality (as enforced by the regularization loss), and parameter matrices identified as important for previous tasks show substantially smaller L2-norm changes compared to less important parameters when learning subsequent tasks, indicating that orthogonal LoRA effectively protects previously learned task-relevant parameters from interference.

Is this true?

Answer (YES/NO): NO